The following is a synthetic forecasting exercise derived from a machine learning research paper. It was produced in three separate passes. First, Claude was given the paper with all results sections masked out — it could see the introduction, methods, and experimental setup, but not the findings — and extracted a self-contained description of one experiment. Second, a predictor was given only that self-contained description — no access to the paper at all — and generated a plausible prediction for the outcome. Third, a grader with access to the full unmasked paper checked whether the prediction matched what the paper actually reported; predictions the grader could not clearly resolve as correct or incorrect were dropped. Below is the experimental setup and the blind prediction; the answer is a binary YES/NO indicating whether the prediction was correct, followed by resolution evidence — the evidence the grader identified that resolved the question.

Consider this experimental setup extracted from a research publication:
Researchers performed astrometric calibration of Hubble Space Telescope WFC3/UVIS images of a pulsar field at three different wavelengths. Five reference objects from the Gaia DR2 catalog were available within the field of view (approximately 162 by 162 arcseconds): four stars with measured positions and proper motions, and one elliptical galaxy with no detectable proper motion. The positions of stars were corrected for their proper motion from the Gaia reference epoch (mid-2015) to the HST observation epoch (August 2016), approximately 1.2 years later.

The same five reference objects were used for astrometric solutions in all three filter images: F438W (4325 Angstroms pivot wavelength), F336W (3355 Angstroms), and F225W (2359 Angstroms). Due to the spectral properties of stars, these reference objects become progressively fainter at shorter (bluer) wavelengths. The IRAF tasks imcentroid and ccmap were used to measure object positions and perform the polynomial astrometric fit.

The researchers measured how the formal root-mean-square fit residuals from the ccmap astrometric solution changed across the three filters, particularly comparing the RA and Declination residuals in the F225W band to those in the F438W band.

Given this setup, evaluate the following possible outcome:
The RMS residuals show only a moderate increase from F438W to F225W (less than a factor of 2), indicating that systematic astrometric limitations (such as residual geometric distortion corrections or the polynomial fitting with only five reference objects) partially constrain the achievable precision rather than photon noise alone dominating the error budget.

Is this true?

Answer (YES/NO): NO